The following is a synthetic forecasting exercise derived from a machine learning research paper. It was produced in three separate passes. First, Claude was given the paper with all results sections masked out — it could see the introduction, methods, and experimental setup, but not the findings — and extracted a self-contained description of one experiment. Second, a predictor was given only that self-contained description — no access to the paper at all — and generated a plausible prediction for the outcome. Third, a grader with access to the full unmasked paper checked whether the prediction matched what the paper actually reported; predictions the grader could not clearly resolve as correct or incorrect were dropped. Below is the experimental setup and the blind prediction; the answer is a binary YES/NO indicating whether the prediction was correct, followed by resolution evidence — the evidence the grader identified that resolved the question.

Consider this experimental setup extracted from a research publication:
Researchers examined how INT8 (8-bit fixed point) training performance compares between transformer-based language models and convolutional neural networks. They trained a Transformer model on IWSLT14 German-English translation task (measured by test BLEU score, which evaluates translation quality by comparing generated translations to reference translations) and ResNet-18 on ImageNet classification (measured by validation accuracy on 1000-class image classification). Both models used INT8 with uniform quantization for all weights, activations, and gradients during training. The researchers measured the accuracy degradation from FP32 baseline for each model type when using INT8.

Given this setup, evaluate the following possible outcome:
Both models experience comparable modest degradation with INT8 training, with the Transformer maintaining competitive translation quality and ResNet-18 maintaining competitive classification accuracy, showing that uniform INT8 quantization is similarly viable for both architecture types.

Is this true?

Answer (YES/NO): NO